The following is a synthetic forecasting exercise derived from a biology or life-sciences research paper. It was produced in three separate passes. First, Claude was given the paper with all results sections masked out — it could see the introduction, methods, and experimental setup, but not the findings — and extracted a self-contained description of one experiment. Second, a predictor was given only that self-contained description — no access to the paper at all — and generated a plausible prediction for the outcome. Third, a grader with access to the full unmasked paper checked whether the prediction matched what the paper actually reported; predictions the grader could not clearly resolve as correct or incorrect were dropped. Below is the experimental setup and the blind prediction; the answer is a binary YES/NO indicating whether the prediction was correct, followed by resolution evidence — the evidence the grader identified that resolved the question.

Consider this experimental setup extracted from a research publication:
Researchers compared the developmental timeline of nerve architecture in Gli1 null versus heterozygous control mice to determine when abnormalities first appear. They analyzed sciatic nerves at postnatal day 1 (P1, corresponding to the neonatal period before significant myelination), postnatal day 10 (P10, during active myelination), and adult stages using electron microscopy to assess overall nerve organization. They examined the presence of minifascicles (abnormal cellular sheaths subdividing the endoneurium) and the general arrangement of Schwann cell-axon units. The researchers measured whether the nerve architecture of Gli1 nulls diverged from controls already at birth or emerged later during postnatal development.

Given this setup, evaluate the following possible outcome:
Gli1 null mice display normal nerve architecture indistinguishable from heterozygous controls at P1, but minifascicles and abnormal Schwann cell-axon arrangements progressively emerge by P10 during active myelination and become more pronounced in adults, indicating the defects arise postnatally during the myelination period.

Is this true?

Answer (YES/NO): YES